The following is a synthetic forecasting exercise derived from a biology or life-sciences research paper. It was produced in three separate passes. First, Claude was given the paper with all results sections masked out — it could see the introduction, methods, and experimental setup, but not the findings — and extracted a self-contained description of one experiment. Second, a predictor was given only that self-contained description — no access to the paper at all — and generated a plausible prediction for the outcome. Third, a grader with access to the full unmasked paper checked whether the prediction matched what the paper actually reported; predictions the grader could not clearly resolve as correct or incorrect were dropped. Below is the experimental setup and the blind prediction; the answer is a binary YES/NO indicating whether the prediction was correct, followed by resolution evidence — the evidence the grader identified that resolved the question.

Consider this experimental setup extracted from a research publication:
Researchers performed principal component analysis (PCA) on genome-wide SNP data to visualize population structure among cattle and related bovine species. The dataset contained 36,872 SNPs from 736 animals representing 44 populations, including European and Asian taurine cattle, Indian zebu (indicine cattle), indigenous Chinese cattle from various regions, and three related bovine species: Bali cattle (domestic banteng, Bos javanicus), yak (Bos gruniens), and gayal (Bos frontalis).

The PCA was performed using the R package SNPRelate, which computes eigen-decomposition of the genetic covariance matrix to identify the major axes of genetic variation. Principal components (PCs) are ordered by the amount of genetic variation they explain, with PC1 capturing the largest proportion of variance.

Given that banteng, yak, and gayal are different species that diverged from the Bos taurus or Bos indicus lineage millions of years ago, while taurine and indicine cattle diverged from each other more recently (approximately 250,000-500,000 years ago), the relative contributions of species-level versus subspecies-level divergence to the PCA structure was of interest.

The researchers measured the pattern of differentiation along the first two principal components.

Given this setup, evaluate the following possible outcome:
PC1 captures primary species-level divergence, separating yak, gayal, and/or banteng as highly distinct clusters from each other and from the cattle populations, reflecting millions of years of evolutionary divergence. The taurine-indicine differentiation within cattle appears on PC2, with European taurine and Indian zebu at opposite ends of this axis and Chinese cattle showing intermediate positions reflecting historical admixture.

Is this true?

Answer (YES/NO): NO